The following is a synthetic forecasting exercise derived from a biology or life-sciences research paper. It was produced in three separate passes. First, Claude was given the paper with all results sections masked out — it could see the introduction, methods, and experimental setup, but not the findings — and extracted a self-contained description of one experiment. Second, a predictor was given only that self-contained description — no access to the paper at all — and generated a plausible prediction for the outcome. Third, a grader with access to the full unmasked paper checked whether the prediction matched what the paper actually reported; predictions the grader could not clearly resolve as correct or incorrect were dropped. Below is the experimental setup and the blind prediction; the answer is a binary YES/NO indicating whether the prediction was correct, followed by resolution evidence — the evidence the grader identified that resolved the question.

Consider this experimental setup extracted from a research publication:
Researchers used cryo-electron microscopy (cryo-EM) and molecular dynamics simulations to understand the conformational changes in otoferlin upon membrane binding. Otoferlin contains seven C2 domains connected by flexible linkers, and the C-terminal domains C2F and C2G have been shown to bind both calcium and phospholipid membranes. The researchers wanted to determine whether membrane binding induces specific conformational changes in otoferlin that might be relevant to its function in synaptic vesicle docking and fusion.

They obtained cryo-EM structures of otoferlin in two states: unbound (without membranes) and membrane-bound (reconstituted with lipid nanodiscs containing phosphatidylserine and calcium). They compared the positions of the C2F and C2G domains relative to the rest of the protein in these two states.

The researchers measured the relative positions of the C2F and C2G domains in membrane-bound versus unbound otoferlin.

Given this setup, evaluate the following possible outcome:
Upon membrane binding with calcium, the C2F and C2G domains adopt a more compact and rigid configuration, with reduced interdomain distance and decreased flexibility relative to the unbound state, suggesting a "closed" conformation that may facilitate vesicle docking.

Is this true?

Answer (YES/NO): YES